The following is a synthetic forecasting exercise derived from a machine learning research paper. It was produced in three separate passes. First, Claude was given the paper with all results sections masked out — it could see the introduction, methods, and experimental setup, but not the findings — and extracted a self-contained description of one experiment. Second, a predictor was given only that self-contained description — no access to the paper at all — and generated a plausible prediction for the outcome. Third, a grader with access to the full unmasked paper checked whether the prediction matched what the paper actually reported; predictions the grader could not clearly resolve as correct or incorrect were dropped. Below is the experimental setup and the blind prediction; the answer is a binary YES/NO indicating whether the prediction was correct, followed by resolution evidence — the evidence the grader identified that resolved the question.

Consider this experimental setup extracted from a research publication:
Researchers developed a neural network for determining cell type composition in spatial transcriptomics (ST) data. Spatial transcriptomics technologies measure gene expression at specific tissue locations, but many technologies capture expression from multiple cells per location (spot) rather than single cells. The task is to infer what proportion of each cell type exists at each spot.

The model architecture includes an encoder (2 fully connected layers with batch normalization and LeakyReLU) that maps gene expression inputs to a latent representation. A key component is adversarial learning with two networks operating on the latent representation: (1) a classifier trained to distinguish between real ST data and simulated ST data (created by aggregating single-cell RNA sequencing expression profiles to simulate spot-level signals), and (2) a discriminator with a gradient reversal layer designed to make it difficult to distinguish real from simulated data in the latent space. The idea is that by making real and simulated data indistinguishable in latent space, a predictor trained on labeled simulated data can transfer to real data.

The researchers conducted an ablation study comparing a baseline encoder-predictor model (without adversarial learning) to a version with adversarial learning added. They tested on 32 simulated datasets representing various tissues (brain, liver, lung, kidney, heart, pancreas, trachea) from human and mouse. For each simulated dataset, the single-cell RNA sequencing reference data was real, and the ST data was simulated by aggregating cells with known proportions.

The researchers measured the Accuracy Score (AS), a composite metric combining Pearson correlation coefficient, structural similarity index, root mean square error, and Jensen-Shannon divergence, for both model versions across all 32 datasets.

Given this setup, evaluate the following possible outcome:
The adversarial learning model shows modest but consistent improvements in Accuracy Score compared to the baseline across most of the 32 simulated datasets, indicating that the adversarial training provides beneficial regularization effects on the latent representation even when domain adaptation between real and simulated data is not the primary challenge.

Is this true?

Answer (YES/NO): NO